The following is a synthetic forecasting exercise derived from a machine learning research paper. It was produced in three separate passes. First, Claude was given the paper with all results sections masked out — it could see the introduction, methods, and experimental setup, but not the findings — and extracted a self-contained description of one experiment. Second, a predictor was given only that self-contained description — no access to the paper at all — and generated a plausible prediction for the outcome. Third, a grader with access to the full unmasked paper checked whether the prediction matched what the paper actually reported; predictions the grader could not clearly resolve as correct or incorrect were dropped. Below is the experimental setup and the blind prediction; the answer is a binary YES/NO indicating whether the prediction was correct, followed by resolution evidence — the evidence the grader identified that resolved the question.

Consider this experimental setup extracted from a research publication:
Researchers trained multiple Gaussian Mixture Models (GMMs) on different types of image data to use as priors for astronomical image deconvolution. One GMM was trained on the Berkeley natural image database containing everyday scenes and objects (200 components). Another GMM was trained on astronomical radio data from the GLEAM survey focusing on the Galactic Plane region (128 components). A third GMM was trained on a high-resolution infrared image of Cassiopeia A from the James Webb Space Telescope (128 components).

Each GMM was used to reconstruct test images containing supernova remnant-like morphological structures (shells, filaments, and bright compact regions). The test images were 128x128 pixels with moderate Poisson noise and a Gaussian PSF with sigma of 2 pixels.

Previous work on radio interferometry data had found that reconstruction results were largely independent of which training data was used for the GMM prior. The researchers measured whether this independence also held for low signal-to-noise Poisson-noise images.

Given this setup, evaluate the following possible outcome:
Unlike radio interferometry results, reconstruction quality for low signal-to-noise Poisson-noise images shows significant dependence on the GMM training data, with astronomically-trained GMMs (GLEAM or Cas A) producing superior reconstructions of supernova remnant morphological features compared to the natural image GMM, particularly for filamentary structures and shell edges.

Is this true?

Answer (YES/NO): NO